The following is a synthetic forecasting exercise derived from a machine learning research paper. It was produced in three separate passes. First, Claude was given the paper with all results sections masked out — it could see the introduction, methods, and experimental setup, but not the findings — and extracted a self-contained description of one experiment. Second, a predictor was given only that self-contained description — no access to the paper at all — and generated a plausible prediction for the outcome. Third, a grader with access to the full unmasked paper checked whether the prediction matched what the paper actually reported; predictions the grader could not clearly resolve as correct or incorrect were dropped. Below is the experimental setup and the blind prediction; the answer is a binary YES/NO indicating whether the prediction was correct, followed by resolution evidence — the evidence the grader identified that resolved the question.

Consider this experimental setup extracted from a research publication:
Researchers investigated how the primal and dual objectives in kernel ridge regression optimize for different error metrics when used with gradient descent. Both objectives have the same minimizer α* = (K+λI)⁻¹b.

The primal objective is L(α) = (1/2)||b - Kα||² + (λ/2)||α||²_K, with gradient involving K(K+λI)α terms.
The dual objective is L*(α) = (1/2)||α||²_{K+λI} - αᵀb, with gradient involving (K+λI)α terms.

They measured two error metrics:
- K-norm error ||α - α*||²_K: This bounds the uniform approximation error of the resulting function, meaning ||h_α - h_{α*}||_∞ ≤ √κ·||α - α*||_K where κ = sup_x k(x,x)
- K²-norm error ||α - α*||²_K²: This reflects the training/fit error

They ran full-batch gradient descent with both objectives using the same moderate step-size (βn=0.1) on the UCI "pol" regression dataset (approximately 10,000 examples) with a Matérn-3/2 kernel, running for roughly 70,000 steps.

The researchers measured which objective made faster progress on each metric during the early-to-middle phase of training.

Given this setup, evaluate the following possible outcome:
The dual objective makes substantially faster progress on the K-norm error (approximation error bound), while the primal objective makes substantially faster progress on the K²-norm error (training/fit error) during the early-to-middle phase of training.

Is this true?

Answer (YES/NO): YES